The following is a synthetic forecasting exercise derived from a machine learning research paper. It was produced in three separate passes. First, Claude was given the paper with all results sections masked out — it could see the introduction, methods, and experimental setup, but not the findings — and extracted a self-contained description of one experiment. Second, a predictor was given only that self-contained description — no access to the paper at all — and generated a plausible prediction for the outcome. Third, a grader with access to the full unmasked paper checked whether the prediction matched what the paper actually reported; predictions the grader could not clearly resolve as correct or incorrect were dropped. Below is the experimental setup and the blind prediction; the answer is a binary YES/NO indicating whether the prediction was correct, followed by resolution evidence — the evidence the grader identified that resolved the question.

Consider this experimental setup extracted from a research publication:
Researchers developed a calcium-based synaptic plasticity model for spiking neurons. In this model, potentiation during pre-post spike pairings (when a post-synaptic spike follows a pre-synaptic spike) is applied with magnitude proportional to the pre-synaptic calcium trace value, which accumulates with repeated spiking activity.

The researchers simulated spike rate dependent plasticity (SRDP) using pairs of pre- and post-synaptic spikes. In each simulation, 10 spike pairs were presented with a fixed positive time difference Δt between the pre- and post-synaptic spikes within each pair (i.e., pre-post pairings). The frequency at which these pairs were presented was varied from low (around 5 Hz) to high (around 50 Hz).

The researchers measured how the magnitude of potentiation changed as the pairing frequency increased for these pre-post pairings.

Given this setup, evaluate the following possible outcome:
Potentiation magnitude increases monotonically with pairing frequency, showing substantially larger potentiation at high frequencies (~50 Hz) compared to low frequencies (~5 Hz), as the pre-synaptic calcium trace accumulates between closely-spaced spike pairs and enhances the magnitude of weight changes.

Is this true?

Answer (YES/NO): YES